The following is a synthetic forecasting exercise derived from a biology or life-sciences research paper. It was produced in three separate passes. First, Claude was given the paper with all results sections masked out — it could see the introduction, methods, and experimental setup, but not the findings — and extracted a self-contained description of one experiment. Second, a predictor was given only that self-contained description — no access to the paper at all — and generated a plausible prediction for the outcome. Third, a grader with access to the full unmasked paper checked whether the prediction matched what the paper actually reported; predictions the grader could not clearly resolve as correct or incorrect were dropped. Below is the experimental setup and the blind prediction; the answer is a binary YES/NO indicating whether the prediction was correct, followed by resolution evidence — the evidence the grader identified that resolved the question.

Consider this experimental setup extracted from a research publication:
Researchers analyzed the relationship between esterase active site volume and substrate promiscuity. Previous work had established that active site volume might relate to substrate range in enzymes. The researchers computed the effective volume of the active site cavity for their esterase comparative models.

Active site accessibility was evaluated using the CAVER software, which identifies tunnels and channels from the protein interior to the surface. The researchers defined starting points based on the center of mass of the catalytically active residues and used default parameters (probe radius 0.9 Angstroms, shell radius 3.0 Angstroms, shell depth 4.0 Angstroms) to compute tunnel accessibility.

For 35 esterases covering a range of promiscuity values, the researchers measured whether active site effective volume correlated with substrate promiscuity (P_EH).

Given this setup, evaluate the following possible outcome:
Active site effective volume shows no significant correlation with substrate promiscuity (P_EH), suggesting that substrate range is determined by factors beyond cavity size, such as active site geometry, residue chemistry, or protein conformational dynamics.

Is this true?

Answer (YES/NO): NO